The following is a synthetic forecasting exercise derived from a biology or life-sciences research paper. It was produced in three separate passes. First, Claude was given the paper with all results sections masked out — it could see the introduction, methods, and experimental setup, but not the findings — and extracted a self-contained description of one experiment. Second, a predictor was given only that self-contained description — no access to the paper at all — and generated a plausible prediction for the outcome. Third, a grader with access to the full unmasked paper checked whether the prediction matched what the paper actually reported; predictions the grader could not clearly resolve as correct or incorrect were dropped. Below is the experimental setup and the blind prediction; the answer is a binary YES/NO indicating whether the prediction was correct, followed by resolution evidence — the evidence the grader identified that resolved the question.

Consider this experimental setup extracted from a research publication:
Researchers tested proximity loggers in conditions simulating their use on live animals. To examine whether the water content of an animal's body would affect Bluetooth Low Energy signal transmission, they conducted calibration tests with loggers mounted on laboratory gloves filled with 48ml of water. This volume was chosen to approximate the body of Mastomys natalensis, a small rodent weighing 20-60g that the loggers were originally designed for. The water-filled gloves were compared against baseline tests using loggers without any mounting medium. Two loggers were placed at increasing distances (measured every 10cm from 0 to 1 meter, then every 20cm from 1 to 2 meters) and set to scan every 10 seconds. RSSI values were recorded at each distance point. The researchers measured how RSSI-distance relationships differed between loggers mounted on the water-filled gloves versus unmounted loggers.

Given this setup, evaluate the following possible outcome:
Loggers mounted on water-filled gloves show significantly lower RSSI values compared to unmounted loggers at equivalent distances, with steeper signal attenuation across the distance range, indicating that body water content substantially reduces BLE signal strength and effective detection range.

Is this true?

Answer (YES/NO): NO